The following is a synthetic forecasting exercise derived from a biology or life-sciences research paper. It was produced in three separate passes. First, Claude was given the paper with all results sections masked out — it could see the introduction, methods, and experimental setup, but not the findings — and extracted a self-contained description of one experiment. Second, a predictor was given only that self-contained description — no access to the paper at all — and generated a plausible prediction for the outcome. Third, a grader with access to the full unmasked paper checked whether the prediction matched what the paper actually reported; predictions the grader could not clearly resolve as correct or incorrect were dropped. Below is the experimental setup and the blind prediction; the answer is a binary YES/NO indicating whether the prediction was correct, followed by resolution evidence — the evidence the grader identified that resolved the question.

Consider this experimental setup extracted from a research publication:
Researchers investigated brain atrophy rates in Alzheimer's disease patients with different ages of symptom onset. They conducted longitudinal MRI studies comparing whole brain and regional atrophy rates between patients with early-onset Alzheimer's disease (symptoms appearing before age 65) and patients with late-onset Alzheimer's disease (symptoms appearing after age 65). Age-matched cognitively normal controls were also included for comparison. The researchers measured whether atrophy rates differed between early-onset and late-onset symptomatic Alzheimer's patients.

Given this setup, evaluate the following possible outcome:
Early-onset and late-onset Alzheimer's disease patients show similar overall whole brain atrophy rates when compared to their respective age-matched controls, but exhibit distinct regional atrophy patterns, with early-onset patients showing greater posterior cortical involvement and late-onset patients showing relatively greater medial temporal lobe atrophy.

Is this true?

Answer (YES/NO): NO